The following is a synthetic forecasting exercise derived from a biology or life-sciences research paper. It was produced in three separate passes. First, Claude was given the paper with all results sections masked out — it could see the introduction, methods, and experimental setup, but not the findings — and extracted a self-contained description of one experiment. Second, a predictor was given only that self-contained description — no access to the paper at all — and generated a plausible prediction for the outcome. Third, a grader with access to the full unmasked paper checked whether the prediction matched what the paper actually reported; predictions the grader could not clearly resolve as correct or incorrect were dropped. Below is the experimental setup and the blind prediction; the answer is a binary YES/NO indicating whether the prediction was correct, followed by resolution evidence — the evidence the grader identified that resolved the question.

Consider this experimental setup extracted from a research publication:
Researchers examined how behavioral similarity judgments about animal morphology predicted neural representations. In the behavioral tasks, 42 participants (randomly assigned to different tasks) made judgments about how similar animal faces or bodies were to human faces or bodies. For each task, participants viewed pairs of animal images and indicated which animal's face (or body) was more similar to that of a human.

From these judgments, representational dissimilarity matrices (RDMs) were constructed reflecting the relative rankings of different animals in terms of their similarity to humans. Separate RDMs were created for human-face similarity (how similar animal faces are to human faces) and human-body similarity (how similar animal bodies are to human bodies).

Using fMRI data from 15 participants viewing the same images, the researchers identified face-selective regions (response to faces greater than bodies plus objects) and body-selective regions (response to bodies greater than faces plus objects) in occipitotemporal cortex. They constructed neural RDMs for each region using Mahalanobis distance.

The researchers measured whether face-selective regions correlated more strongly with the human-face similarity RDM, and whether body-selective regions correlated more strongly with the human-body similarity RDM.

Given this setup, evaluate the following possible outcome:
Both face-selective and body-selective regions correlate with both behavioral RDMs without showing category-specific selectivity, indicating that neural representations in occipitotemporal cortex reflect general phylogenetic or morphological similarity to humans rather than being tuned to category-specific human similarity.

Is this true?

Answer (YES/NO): NO